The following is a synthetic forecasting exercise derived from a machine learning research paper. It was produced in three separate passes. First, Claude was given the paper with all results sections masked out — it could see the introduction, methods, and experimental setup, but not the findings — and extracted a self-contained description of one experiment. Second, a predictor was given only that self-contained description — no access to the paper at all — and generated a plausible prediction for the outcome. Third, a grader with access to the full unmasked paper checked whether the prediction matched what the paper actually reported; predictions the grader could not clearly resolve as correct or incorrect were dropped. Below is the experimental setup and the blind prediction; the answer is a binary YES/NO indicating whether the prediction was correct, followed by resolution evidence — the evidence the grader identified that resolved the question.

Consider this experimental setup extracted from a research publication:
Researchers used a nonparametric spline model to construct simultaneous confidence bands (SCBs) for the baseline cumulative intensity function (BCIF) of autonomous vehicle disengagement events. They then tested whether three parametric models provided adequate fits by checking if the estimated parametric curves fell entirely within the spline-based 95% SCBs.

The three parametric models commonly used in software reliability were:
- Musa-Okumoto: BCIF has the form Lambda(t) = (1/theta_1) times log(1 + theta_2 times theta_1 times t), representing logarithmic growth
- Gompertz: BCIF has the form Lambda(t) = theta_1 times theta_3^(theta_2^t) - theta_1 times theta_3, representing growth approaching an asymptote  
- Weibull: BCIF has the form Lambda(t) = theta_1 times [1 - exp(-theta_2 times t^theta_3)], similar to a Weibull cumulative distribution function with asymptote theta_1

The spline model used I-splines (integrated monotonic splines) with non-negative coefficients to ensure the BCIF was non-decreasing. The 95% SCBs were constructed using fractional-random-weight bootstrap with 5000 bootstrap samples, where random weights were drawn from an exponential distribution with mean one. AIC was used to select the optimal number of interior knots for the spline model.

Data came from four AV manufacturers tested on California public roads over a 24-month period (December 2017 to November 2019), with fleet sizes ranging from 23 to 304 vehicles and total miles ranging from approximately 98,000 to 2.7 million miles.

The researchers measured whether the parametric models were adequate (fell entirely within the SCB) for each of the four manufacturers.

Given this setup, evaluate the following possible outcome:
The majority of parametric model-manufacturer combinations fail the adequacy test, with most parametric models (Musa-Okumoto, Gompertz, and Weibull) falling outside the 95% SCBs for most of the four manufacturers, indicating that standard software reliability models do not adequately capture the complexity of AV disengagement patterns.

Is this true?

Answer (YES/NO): NO